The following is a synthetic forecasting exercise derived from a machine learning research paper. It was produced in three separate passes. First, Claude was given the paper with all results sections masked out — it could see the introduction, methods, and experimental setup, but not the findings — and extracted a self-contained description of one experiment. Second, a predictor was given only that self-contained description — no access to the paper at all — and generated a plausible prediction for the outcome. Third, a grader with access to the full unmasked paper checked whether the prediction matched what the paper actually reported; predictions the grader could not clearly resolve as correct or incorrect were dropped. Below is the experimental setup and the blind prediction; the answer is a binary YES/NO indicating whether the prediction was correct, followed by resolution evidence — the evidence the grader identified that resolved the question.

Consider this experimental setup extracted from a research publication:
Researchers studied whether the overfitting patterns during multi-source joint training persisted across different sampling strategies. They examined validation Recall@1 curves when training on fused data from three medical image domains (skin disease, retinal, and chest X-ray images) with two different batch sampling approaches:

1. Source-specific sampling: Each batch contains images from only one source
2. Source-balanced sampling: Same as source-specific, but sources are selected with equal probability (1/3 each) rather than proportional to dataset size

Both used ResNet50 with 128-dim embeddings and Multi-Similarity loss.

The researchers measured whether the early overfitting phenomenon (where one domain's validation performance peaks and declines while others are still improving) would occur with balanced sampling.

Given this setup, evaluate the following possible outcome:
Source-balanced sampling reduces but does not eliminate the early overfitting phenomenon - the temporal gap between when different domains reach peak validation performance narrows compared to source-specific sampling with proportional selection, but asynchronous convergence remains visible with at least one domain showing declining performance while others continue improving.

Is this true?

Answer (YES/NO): NO